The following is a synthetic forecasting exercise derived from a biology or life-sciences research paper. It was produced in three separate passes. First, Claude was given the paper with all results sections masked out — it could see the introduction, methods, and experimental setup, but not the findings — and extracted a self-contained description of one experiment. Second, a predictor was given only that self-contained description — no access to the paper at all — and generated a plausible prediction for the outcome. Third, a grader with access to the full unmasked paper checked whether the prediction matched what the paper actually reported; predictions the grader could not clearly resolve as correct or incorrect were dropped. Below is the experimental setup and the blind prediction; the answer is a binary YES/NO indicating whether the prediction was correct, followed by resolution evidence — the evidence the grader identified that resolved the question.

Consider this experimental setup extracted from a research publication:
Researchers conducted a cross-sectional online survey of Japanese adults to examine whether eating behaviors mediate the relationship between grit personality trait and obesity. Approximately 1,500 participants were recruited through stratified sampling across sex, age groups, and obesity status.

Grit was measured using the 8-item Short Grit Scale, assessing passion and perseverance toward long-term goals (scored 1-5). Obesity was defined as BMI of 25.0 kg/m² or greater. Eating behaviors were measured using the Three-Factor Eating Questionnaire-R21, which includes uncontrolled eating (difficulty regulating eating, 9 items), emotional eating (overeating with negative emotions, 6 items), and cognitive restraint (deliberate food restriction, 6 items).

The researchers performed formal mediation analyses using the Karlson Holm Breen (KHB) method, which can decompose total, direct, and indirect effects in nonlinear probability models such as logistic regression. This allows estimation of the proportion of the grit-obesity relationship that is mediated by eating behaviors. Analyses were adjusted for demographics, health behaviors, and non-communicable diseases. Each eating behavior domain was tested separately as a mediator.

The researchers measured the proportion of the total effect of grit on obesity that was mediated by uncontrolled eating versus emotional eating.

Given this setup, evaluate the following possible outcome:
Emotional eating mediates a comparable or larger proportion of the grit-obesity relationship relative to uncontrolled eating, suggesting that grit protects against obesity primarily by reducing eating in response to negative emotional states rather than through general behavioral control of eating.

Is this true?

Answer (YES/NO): NO